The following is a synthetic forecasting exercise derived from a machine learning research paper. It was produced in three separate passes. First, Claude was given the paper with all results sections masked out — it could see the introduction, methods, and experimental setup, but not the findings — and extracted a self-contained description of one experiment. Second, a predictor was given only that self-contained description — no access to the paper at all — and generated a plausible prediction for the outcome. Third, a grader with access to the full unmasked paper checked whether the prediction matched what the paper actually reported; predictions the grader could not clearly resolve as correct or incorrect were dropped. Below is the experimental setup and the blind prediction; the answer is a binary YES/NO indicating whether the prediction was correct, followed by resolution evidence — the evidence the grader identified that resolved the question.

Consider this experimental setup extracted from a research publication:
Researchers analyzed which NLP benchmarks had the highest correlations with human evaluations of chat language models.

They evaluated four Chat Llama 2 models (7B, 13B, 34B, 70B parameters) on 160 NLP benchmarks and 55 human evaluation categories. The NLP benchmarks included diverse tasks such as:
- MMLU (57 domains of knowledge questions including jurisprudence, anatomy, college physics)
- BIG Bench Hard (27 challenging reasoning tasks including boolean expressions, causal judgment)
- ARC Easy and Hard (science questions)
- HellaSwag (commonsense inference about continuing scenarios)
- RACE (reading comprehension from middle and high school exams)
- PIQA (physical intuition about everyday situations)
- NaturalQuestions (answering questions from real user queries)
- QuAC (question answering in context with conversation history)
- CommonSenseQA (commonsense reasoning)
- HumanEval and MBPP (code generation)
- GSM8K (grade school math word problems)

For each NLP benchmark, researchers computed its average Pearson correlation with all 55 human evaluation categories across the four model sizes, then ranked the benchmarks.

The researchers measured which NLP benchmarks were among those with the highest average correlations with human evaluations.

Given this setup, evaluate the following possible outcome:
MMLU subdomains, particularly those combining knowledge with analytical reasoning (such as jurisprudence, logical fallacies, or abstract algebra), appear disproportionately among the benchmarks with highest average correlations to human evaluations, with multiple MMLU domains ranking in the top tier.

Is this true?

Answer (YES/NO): NO